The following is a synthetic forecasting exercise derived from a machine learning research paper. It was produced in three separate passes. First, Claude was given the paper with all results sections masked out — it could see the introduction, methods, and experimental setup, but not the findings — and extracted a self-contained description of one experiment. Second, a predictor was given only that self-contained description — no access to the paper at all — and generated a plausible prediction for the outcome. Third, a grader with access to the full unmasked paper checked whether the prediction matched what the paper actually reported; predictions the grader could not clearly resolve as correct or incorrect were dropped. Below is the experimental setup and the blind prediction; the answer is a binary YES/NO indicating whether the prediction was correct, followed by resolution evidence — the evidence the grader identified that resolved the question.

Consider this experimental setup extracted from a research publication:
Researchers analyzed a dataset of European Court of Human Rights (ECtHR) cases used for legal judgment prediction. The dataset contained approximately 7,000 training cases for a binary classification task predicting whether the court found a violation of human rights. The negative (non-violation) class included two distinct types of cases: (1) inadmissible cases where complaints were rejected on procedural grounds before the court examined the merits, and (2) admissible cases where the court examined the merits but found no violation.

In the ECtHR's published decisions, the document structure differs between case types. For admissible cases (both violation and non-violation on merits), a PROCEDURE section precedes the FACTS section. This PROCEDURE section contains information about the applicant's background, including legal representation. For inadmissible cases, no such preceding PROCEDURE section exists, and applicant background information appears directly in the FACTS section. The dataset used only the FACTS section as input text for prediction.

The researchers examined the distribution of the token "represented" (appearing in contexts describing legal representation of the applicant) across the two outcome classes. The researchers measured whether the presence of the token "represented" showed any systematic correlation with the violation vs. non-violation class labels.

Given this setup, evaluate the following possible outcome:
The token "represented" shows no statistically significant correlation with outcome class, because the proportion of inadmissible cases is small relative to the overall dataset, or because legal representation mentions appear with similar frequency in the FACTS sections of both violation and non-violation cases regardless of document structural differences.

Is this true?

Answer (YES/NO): NO